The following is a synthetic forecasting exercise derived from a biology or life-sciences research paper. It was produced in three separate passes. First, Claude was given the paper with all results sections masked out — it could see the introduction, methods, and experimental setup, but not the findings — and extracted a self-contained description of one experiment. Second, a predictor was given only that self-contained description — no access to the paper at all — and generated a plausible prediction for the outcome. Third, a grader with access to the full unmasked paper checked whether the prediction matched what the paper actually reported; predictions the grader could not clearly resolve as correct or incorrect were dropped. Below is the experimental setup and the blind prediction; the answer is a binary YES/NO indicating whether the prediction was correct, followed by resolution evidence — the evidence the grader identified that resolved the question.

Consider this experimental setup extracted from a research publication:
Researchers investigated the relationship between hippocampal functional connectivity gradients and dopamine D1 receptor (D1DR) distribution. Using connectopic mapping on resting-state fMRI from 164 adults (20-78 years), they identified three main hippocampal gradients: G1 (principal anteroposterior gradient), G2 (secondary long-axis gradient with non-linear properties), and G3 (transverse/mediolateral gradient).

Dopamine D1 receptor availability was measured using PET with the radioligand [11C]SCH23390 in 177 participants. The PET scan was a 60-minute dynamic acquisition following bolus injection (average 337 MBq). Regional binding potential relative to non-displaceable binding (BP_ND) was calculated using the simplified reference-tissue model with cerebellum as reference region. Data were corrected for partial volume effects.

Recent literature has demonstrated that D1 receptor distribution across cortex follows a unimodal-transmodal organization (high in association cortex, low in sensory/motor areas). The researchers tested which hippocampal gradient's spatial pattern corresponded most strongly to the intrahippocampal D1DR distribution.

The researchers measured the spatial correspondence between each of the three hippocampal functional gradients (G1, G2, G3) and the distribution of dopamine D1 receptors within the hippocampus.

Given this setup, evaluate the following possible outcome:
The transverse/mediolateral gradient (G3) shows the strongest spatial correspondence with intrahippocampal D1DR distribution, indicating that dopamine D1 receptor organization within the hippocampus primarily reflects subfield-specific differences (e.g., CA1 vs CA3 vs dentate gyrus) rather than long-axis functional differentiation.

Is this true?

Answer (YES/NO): NO